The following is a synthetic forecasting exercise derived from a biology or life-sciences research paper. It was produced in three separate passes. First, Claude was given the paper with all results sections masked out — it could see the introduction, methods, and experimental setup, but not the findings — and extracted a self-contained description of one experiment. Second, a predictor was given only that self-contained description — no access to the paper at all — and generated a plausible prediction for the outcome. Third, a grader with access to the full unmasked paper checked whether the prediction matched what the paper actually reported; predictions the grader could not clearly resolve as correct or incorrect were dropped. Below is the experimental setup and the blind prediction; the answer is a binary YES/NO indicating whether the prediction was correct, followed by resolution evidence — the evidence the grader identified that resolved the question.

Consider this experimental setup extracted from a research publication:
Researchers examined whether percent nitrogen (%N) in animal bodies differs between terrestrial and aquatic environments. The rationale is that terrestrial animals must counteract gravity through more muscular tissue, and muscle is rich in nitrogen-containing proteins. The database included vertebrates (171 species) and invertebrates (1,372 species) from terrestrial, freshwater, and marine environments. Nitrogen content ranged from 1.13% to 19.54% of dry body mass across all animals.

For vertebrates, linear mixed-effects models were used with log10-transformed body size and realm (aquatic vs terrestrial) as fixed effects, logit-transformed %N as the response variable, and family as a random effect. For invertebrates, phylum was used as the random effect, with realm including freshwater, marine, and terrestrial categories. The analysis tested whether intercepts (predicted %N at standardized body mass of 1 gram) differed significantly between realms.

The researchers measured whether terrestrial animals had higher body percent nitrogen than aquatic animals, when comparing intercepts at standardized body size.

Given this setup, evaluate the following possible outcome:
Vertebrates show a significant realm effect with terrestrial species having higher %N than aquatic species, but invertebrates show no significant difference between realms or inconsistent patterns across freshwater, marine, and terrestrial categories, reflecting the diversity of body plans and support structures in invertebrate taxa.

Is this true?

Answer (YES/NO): NO